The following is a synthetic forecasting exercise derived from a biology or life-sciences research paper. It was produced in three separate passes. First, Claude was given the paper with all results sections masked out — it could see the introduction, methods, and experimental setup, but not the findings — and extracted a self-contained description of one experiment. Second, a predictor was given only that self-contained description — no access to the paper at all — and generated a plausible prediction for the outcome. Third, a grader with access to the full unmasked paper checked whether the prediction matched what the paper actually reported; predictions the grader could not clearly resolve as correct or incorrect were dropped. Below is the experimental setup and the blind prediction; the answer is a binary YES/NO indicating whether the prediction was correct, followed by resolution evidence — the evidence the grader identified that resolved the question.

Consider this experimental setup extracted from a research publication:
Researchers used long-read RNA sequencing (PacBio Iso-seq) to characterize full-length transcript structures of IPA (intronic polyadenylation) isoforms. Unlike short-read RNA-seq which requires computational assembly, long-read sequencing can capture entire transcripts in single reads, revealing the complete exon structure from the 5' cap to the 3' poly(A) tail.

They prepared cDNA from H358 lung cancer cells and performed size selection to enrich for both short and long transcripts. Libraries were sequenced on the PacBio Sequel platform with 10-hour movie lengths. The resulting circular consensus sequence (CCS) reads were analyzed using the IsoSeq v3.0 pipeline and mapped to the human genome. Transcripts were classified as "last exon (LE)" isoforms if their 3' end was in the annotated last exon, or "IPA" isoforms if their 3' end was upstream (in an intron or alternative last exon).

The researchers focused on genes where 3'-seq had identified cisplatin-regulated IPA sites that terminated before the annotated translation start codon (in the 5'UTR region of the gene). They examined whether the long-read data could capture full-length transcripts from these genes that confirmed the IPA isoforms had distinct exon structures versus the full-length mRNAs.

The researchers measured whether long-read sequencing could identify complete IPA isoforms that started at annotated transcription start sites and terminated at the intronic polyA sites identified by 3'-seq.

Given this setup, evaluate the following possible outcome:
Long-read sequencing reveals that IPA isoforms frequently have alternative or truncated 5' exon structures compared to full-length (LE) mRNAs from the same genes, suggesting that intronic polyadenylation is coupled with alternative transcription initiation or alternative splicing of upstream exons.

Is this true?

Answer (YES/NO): NO